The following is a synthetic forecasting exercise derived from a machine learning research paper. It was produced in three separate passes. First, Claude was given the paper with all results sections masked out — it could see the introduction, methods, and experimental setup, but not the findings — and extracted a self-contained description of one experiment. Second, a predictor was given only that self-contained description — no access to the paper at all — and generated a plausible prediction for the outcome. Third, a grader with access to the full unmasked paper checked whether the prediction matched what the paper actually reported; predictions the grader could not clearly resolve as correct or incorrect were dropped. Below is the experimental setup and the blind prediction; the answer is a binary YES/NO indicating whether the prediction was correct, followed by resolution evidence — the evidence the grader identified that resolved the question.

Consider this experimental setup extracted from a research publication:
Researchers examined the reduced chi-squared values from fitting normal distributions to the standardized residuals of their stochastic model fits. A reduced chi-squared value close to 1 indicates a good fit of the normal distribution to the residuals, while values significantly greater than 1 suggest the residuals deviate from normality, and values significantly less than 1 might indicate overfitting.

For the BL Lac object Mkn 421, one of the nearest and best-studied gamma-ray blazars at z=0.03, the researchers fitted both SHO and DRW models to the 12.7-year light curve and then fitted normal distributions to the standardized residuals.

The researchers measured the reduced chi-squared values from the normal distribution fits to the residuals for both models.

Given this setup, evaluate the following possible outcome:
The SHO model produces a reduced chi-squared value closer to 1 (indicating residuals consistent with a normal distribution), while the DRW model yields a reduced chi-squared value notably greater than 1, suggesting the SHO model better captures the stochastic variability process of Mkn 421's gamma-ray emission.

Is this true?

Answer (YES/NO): NO